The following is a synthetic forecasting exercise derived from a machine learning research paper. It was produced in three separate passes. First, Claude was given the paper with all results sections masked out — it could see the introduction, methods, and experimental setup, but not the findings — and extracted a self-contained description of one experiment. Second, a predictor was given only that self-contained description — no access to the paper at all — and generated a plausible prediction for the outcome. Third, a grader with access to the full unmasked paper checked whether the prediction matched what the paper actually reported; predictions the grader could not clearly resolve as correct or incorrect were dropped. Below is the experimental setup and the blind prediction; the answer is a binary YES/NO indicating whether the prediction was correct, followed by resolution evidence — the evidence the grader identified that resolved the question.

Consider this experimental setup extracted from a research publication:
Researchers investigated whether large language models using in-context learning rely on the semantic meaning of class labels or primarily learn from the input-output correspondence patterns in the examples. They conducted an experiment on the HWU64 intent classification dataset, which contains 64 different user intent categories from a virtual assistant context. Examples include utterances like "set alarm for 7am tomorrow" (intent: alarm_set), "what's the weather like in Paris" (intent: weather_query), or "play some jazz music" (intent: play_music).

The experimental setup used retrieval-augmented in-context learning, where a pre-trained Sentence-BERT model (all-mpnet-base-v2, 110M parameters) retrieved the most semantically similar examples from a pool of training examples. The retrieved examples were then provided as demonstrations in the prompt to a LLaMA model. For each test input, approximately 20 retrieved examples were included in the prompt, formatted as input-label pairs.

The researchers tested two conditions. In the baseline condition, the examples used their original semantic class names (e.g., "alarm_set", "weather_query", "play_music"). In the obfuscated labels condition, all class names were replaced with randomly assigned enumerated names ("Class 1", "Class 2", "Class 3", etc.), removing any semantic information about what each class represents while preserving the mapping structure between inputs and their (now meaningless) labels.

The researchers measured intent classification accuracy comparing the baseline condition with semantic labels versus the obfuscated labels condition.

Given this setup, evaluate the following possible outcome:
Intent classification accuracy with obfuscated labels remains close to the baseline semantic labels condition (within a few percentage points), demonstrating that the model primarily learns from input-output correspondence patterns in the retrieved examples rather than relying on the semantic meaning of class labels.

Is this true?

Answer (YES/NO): NO